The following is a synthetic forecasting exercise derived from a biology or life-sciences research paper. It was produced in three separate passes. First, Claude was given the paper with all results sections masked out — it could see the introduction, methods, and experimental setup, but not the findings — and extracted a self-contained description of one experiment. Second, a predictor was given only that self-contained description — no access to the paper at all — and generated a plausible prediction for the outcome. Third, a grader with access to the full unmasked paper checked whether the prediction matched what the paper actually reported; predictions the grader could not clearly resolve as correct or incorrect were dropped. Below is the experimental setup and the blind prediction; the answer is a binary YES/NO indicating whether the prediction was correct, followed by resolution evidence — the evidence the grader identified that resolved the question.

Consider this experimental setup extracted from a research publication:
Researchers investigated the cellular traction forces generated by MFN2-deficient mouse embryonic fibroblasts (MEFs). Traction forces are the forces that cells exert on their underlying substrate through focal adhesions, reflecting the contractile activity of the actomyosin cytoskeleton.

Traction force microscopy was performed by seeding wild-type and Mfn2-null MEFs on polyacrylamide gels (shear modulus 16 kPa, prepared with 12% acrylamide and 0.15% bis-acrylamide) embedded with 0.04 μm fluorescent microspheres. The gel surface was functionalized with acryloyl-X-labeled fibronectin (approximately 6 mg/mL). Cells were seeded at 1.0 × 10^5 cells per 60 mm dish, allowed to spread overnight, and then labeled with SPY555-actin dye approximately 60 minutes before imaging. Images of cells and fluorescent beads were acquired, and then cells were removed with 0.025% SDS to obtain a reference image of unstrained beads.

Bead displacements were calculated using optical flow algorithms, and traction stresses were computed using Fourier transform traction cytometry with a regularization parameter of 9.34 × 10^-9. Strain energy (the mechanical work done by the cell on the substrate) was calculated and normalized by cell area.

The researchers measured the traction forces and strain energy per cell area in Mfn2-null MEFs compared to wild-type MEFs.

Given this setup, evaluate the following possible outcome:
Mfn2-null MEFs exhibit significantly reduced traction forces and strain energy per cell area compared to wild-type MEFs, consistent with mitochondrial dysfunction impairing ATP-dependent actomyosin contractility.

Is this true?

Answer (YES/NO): NO